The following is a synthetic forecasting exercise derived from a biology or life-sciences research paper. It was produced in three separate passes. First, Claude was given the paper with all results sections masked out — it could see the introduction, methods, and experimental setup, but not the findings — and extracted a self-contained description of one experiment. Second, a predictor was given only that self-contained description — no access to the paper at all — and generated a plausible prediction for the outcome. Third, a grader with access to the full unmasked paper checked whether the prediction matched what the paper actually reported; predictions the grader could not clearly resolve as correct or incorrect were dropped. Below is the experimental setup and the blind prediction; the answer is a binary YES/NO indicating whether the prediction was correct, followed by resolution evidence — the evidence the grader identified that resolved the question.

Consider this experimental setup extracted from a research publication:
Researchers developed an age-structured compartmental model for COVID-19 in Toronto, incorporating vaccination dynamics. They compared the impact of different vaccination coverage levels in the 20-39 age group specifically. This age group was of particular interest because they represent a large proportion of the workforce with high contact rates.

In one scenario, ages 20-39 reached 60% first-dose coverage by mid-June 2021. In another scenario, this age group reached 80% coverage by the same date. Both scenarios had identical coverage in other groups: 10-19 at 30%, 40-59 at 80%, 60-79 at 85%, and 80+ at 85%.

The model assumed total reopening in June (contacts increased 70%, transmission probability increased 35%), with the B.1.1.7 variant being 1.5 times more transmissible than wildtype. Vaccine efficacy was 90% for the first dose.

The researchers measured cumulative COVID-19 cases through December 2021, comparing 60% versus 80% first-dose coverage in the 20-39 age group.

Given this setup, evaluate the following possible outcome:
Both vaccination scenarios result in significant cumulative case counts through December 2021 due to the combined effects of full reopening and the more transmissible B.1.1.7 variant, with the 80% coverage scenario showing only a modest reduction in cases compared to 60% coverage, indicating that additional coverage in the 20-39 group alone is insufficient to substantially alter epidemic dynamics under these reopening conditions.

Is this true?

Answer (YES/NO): NO